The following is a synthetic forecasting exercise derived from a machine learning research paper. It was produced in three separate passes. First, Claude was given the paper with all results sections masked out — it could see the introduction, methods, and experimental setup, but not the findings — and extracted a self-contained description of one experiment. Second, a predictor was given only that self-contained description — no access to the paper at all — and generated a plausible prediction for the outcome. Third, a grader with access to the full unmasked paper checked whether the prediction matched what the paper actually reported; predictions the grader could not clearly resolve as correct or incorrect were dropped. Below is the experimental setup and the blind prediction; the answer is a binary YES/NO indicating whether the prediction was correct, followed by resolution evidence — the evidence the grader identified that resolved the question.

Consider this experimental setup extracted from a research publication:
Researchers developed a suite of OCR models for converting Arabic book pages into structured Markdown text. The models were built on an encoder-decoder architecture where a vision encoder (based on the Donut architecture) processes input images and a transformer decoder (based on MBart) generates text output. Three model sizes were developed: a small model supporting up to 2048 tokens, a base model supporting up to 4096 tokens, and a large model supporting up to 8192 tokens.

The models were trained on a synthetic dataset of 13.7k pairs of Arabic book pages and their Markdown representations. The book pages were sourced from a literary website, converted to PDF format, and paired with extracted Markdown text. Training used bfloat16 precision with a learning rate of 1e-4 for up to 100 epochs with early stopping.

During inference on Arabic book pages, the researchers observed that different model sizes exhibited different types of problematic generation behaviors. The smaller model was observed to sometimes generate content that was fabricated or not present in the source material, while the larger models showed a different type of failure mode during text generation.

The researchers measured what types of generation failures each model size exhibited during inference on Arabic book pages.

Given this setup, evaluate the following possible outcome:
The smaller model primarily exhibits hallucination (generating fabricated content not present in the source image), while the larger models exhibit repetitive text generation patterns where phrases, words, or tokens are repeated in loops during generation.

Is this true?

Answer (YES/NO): YES